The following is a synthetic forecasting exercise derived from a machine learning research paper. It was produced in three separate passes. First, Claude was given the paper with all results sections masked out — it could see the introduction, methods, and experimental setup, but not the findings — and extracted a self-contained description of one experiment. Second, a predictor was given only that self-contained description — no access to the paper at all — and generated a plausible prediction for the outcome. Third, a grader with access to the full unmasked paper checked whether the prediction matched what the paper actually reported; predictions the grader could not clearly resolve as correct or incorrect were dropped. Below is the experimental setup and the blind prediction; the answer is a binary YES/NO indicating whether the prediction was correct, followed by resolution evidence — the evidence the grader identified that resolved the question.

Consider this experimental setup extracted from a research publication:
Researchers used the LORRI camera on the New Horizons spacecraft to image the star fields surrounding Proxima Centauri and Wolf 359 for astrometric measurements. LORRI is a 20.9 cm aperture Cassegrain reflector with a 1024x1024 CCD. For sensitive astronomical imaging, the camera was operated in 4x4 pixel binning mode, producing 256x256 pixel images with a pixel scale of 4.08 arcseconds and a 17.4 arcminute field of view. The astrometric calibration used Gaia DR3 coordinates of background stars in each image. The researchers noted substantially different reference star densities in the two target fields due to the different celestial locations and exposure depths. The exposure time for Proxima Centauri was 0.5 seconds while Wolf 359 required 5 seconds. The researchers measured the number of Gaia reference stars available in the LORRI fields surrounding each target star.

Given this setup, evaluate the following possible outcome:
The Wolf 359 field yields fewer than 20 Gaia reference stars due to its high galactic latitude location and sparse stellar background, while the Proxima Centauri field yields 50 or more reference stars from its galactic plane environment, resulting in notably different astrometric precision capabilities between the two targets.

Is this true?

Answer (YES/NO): YES